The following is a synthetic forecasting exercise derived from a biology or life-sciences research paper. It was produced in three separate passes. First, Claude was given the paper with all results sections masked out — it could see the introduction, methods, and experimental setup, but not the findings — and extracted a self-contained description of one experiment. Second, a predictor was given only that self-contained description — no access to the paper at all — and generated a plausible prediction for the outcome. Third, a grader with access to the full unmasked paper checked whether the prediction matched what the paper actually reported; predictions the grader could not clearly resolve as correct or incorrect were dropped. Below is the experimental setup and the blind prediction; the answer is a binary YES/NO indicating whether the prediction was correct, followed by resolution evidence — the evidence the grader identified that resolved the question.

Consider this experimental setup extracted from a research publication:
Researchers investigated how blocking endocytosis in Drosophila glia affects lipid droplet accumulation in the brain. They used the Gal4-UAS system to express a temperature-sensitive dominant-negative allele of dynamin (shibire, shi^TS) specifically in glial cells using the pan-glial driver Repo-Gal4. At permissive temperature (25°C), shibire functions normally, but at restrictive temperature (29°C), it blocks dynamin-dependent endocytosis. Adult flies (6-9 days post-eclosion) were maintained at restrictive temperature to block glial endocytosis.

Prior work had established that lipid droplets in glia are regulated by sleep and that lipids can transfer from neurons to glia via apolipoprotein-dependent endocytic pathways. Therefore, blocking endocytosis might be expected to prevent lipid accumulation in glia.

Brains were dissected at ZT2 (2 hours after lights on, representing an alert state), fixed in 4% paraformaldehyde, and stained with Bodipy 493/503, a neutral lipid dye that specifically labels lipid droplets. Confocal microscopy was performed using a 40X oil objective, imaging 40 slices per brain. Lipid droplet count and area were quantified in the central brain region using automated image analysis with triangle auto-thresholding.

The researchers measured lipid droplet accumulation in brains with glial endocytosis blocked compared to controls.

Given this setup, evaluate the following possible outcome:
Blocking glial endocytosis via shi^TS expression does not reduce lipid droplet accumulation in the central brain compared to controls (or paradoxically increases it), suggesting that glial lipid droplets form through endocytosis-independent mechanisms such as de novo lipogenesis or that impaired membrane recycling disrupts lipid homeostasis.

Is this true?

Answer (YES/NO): YES